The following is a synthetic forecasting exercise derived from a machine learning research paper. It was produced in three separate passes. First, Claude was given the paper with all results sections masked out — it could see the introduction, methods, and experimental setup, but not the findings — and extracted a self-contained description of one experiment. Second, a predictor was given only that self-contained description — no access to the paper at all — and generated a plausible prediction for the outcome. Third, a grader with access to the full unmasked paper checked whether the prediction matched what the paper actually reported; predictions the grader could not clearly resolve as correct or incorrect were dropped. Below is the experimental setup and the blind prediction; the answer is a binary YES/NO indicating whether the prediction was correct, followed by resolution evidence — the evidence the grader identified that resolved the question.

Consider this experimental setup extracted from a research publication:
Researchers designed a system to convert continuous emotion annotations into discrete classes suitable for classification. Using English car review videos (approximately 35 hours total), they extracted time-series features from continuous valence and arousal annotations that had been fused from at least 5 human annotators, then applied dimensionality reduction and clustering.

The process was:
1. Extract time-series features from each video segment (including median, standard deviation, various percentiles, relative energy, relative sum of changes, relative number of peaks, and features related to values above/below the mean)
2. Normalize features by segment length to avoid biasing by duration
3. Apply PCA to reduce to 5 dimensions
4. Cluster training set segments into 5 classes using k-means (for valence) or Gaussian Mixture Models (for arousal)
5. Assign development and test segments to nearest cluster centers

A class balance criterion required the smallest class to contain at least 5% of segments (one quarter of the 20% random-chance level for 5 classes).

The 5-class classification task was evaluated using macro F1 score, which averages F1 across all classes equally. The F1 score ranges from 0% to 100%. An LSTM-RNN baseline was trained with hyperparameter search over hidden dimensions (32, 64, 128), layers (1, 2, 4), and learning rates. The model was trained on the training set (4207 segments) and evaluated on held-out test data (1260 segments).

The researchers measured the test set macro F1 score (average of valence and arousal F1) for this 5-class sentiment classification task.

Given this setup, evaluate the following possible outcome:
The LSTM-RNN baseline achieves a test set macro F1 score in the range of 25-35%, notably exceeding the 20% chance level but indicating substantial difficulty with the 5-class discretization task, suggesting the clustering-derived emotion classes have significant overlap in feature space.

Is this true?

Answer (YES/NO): YES